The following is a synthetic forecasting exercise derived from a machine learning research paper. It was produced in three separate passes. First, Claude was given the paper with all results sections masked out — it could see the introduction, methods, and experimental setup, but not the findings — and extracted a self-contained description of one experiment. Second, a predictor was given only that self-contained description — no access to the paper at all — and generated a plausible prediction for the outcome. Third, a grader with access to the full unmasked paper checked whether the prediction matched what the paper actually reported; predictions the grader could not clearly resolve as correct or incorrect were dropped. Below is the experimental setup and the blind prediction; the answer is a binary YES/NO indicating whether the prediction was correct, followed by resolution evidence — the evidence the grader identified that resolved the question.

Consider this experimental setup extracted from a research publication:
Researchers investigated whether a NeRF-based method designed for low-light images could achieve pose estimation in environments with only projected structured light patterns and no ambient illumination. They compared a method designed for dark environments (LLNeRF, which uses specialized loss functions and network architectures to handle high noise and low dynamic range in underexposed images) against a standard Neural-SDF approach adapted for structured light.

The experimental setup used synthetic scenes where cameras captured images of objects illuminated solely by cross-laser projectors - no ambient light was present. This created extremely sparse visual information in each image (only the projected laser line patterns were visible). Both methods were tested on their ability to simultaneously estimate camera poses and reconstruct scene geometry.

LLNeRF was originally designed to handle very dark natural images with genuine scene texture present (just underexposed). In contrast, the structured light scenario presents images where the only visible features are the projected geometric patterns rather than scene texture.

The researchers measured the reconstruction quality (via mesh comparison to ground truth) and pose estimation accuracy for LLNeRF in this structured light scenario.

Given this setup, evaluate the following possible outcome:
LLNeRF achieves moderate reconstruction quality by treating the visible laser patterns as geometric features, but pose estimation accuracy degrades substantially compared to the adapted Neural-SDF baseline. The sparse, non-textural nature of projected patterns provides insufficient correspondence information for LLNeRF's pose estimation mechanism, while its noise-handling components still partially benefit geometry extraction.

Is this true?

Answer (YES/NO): NO